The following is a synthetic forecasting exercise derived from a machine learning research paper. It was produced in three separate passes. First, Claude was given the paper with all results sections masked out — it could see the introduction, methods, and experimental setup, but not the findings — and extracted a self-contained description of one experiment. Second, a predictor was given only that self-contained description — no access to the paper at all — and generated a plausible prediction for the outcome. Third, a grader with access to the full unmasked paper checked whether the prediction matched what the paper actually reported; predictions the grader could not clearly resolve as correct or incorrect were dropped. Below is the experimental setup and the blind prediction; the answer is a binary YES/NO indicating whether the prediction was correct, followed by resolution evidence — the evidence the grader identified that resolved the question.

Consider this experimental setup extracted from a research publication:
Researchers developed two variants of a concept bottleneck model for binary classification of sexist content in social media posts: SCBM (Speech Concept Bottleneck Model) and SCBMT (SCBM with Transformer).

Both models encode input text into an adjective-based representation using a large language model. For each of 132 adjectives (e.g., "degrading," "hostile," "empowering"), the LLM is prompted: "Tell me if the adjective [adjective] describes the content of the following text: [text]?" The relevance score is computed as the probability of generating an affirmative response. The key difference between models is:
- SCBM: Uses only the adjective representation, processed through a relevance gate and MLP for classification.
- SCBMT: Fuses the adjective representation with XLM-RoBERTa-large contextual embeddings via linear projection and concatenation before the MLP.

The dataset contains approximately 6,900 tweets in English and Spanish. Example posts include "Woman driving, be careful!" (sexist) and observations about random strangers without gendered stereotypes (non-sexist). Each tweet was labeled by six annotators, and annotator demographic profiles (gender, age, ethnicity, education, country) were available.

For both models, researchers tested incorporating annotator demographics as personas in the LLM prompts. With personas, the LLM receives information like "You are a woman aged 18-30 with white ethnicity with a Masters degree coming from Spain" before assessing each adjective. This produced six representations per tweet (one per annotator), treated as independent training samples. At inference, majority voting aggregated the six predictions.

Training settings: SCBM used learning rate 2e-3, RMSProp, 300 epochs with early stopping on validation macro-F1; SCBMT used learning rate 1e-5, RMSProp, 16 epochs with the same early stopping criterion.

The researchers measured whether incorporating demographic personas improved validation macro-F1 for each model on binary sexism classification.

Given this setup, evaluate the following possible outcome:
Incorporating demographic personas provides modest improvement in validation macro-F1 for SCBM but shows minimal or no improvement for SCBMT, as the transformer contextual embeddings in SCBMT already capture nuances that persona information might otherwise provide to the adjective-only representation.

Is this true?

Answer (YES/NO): NO